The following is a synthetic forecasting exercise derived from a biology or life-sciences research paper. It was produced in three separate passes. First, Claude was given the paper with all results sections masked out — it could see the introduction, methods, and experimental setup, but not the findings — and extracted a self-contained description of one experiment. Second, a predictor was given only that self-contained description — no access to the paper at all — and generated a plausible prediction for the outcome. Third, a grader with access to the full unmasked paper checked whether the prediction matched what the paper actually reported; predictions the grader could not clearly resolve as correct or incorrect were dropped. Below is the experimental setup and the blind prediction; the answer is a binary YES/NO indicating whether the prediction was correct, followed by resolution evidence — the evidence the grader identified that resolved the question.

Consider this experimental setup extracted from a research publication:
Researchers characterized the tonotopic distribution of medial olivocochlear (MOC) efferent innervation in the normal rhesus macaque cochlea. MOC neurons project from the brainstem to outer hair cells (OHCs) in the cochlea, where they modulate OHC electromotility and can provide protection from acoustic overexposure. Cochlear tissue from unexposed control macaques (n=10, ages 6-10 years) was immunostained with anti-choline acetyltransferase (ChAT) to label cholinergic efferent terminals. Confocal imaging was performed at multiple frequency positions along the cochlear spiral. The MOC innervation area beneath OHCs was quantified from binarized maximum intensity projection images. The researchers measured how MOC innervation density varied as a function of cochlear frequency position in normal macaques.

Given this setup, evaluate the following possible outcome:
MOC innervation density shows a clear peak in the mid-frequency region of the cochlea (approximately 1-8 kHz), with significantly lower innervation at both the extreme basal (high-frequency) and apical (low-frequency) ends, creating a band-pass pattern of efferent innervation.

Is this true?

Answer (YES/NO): NO